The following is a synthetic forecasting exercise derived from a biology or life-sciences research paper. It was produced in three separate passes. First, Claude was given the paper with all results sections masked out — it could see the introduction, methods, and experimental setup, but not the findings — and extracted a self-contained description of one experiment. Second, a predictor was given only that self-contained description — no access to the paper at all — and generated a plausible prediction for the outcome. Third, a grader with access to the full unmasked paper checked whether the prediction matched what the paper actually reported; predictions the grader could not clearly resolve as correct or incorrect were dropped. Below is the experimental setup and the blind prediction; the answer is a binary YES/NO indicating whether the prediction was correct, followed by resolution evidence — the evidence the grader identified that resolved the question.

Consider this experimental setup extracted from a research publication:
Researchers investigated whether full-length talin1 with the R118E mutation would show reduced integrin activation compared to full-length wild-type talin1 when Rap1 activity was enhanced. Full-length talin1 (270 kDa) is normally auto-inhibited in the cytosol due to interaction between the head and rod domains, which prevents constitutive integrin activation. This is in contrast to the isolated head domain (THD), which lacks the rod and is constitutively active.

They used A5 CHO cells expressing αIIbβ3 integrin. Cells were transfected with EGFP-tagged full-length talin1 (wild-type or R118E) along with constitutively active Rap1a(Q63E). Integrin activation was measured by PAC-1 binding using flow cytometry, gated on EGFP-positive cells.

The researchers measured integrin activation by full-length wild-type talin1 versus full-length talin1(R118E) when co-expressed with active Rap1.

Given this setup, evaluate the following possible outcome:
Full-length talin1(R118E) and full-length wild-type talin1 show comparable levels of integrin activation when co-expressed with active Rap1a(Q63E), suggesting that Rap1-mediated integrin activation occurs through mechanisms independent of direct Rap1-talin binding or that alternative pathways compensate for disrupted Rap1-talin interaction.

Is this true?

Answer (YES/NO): NO